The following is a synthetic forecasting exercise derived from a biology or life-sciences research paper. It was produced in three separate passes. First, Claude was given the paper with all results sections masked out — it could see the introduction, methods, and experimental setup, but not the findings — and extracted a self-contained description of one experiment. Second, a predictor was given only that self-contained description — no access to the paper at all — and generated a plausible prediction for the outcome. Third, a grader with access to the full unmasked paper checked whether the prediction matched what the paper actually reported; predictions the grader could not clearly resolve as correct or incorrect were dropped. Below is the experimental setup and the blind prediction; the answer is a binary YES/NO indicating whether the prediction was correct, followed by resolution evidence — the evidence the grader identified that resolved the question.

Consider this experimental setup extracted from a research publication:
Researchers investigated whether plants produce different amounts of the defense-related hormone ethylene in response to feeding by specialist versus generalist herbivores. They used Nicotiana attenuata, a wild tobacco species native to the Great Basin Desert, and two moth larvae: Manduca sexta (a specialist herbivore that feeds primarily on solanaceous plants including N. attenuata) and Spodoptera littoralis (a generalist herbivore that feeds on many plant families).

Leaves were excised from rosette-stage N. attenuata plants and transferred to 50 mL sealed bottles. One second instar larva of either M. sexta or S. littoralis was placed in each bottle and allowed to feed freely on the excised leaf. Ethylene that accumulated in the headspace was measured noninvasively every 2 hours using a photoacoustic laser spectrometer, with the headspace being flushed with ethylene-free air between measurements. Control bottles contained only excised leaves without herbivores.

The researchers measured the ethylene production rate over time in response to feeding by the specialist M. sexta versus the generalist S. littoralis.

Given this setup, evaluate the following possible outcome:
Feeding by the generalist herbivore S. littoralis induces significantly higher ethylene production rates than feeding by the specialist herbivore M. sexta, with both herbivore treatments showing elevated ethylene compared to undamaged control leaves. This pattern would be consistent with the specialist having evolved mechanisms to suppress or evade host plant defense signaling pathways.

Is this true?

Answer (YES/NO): NO